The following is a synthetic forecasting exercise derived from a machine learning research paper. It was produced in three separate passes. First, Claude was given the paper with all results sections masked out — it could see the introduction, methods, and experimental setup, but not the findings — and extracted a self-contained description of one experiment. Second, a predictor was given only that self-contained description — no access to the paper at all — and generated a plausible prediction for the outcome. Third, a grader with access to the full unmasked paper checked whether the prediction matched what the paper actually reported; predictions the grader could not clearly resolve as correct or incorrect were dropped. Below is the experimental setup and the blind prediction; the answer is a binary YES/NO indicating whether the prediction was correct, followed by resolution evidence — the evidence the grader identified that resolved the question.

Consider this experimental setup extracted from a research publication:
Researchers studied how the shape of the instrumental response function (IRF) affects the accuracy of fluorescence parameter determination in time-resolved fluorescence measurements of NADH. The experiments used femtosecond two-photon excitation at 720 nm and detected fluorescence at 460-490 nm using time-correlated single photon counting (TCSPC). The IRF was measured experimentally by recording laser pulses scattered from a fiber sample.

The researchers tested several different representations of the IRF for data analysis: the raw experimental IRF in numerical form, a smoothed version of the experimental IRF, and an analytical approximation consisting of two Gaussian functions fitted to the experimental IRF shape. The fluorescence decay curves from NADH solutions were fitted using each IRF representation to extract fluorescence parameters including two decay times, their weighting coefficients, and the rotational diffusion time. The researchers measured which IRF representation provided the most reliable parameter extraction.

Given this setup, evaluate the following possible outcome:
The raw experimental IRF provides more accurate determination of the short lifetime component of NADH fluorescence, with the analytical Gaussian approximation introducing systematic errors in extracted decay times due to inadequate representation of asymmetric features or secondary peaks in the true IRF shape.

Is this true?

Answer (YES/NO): NO